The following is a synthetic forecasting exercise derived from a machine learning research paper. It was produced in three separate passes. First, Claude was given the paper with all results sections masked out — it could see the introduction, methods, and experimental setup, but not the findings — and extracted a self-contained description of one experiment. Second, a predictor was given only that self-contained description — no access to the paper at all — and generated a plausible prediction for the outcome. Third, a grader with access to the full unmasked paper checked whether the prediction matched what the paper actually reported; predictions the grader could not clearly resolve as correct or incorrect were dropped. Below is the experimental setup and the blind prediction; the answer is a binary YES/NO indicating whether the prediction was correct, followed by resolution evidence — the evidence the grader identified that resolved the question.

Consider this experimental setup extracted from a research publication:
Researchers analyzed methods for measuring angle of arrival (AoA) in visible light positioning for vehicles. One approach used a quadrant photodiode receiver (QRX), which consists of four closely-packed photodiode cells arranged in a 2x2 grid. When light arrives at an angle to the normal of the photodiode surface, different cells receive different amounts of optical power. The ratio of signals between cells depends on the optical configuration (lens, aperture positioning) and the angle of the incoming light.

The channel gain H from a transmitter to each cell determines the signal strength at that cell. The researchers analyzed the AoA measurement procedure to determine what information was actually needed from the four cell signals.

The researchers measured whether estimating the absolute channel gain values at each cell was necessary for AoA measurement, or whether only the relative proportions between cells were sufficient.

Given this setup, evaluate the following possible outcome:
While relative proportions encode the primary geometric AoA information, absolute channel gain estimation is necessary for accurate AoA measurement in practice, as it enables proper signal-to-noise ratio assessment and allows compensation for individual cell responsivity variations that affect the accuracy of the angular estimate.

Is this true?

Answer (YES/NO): NO